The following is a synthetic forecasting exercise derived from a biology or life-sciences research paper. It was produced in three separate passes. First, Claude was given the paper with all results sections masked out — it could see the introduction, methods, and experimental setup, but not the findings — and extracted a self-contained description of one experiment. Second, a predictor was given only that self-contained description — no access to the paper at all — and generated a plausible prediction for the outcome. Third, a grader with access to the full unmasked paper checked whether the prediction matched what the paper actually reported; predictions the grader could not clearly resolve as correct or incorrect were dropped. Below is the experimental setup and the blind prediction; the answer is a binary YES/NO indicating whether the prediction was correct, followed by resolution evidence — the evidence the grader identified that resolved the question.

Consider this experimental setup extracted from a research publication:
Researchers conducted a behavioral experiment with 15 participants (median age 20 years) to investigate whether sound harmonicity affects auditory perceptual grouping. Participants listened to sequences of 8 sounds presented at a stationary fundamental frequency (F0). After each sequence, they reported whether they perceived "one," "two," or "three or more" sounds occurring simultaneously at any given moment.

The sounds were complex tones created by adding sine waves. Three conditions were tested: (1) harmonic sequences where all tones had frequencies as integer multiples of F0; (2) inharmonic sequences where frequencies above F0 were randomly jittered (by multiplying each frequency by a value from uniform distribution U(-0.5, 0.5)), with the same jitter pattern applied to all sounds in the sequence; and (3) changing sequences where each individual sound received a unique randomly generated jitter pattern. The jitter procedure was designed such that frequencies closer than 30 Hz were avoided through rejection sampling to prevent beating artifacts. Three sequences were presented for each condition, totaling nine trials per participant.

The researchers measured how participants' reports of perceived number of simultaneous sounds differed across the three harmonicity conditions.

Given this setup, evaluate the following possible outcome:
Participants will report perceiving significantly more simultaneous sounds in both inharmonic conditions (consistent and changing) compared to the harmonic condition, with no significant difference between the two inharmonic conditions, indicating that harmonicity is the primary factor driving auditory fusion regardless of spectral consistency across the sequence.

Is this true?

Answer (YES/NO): NO